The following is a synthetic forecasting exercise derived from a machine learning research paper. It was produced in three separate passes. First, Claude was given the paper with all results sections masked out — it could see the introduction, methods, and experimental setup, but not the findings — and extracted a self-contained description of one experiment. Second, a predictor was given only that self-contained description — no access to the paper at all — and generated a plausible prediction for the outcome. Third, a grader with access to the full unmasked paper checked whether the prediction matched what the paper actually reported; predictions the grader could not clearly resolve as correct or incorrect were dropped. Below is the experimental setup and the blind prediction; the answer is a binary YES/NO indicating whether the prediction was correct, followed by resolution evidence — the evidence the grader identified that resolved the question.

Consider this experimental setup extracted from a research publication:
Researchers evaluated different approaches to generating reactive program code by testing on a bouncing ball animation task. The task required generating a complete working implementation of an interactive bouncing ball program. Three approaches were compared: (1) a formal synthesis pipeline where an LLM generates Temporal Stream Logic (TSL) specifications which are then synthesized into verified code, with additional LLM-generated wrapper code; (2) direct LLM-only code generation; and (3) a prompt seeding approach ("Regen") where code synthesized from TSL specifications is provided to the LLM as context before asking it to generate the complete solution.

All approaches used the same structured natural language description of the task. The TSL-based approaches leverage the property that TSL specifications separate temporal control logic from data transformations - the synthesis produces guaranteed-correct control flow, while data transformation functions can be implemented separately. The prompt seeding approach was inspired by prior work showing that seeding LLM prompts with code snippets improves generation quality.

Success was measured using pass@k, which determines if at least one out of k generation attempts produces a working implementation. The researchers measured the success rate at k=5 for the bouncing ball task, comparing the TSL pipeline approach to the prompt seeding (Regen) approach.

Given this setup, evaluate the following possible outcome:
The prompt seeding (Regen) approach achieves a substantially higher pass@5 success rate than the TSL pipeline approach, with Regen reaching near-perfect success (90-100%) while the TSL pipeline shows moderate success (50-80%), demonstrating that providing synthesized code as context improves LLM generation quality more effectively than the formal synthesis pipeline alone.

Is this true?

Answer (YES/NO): NO